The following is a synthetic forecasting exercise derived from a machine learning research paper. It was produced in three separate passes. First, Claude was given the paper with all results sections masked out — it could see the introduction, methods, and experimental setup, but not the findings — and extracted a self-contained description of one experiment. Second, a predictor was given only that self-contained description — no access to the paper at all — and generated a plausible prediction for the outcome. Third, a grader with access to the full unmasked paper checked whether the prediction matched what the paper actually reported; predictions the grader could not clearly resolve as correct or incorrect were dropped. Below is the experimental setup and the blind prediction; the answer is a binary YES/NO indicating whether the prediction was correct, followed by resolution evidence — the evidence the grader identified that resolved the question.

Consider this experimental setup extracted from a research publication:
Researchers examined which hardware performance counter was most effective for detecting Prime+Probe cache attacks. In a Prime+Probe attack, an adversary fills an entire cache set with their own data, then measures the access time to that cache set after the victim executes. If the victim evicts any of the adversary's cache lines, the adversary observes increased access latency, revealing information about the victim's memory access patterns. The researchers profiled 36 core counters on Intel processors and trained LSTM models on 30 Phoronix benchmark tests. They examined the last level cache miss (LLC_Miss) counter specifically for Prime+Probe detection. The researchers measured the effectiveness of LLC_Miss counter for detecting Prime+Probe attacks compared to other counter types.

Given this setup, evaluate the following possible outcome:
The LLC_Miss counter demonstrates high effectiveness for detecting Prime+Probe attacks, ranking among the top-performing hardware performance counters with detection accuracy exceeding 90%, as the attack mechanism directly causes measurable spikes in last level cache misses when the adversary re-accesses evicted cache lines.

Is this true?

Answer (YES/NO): NO